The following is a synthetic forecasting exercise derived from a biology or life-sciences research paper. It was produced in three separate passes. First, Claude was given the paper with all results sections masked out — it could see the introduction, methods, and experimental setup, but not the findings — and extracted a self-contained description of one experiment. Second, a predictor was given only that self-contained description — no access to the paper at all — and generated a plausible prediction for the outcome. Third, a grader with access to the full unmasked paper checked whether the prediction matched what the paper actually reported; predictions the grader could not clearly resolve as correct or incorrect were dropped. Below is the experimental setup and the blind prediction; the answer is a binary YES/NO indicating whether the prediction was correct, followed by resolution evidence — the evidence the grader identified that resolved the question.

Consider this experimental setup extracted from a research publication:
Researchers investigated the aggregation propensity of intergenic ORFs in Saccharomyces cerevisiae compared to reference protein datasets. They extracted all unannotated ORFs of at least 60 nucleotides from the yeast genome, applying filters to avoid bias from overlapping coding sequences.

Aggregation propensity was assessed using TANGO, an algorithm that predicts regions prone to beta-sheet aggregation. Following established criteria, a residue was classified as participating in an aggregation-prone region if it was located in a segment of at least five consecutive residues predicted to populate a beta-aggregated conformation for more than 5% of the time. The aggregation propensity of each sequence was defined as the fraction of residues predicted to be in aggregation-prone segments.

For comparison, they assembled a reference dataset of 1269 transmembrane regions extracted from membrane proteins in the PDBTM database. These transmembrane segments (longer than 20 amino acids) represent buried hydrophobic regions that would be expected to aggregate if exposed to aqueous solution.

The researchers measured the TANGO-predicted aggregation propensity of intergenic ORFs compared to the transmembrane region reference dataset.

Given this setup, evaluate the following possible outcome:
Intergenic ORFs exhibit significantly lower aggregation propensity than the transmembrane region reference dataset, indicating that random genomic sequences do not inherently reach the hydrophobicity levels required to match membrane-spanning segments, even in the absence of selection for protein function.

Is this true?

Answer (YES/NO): NO